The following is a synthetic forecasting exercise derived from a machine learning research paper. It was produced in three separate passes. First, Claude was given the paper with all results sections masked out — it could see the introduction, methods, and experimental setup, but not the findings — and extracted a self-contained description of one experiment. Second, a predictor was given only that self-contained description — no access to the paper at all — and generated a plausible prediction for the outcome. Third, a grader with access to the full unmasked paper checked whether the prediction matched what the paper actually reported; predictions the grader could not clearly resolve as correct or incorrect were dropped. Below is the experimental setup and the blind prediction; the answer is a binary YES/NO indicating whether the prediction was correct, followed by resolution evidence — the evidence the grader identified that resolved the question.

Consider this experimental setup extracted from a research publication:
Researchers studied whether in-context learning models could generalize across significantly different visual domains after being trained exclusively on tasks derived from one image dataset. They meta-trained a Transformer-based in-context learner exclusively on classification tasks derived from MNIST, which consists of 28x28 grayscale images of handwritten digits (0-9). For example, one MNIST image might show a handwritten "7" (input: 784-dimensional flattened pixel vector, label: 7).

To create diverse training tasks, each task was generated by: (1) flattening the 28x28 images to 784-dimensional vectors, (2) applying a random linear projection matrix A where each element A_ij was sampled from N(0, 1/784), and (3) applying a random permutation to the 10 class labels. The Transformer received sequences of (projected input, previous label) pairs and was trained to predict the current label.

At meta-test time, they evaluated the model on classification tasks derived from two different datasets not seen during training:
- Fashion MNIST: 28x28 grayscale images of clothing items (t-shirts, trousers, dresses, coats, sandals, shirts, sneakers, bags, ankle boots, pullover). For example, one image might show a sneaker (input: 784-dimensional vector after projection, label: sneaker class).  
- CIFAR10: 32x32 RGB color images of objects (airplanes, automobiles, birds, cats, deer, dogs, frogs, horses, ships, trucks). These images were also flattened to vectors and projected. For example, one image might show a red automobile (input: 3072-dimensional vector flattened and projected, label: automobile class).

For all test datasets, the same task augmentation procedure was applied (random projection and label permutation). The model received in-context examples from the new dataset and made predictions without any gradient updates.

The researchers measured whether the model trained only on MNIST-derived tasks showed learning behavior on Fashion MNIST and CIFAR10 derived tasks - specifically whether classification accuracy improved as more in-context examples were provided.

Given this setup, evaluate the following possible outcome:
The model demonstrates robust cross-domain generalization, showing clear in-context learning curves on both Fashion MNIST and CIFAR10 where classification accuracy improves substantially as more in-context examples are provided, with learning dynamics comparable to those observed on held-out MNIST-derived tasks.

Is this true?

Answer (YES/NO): NO